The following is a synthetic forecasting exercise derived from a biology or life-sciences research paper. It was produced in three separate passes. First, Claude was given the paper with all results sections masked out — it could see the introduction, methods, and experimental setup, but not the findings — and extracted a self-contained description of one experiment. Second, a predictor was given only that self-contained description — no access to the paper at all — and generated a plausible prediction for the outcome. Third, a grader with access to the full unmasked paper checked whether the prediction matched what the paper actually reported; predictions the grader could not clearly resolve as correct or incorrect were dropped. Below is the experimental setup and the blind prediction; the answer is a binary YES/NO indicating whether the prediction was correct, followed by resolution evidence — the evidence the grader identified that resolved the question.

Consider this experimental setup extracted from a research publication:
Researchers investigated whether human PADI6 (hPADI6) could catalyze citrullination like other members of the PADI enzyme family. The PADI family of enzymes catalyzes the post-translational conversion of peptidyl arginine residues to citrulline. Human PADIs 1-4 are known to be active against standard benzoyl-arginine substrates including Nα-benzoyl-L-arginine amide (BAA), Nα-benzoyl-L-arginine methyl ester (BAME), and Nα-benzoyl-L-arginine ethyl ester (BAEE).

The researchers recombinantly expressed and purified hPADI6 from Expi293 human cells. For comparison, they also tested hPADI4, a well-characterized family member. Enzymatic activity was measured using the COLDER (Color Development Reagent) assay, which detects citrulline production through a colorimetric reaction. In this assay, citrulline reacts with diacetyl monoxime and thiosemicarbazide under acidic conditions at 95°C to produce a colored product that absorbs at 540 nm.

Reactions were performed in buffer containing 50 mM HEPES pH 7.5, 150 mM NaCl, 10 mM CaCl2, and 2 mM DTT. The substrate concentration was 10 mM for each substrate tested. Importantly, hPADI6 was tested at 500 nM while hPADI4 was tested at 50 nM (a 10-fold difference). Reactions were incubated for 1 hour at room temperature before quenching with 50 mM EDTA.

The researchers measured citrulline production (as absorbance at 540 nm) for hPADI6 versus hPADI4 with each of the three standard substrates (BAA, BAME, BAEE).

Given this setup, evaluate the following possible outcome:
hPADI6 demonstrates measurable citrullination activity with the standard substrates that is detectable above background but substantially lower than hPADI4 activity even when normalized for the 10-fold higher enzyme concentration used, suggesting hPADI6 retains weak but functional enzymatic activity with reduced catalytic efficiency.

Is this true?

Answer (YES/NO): NO